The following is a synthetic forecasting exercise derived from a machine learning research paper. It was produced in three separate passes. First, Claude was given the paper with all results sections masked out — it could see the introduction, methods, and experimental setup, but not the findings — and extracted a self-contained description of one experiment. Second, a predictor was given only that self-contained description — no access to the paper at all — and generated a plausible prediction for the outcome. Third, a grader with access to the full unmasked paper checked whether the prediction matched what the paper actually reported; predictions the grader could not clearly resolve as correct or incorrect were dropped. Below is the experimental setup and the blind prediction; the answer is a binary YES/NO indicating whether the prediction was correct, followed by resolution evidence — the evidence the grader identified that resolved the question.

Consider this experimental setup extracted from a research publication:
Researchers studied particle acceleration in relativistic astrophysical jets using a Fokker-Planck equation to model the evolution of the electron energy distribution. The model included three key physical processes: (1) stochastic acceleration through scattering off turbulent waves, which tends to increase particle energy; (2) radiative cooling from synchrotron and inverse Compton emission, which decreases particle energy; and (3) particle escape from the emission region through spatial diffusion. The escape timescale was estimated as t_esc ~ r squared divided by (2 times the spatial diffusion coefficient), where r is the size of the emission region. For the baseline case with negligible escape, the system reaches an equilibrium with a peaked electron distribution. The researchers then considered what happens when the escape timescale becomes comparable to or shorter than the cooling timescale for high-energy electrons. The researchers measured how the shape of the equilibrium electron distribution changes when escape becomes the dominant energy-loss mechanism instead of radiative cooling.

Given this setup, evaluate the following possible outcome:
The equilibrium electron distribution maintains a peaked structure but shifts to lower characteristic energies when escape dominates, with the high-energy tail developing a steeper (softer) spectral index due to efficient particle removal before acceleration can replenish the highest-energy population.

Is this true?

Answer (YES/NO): NO